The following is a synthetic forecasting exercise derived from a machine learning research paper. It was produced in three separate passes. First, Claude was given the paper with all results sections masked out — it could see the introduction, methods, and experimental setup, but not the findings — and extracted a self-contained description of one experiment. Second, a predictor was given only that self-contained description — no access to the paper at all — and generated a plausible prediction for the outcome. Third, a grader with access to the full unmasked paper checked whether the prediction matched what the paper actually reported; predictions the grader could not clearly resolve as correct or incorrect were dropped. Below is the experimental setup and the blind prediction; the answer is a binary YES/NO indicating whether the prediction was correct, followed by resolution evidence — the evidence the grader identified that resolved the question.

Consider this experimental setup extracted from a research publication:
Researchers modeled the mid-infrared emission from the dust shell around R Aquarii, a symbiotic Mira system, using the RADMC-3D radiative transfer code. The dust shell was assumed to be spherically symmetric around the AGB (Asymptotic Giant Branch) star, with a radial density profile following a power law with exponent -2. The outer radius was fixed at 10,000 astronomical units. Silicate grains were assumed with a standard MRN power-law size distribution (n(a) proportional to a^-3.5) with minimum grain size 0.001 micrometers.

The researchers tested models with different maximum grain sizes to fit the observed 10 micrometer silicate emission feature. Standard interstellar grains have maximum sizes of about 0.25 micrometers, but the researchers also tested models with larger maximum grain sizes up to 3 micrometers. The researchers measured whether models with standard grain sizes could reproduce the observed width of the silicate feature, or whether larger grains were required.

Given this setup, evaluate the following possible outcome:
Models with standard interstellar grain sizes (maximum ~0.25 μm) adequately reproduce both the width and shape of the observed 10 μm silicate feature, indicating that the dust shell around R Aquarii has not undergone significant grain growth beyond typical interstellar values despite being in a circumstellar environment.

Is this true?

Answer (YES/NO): NO